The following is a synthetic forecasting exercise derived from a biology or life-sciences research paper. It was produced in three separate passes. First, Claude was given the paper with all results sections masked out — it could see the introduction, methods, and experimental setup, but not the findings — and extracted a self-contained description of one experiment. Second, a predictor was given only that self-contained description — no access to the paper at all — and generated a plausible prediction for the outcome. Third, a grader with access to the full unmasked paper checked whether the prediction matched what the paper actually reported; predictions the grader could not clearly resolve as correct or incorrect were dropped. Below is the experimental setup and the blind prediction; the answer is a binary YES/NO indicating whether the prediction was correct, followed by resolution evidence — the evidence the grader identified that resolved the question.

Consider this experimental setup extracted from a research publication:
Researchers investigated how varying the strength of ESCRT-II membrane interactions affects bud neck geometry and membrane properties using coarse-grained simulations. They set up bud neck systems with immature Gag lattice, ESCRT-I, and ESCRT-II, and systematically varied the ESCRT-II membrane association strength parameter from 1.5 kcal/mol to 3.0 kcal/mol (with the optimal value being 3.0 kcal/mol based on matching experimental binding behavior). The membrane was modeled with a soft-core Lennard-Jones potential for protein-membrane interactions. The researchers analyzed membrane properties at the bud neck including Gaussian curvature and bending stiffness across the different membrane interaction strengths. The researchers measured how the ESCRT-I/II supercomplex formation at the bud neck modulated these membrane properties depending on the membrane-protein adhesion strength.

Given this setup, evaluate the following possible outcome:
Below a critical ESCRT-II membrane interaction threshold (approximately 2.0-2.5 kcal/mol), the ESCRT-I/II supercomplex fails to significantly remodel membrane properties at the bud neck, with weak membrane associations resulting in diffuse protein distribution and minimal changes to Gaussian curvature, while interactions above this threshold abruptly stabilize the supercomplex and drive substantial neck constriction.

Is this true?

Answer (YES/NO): NO